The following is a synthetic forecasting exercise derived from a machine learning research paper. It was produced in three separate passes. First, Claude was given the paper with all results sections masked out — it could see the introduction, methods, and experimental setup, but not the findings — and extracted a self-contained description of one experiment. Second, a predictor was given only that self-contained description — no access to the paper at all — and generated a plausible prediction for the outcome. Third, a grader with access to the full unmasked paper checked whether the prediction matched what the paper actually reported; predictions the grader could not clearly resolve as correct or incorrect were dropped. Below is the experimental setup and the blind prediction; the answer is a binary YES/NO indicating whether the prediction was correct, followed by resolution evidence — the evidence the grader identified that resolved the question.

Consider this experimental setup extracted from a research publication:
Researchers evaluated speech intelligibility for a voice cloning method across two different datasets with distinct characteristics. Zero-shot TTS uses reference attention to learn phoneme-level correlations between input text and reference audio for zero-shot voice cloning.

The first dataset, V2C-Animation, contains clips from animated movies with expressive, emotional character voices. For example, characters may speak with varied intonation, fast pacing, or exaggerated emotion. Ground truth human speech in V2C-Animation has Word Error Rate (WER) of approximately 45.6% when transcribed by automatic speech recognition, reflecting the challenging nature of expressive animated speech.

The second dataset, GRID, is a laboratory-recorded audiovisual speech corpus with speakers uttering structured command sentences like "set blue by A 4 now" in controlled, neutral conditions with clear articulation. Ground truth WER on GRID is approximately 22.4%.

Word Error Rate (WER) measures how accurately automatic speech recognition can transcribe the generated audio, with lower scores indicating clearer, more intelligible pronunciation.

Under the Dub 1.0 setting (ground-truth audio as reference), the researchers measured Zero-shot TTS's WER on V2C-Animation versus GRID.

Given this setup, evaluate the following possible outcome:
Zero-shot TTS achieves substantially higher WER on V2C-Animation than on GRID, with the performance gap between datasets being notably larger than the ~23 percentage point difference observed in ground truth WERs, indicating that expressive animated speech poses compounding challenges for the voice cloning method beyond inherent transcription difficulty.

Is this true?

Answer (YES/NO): YES